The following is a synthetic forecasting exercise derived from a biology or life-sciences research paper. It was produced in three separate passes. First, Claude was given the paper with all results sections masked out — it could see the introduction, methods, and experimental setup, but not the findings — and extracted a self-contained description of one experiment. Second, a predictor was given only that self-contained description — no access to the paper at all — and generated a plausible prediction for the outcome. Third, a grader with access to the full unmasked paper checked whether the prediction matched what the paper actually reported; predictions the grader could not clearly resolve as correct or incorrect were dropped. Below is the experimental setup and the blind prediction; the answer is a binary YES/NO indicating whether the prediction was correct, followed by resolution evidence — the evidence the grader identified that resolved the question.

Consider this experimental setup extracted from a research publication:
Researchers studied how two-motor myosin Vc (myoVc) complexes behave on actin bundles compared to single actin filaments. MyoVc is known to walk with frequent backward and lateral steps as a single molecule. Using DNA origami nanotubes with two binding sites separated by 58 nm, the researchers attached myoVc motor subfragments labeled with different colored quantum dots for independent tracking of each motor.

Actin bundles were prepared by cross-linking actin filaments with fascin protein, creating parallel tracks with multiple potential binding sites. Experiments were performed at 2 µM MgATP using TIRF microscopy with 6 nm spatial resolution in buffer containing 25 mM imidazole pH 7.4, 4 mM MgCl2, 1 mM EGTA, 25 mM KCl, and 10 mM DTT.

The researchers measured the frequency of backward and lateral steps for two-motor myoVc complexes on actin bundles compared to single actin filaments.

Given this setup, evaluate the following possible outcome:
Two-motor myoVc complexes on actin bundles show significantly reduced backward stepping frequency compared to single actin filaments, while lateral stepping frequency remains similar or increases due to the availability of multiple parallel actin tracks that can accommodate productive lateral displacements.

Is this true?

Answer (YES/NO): NO